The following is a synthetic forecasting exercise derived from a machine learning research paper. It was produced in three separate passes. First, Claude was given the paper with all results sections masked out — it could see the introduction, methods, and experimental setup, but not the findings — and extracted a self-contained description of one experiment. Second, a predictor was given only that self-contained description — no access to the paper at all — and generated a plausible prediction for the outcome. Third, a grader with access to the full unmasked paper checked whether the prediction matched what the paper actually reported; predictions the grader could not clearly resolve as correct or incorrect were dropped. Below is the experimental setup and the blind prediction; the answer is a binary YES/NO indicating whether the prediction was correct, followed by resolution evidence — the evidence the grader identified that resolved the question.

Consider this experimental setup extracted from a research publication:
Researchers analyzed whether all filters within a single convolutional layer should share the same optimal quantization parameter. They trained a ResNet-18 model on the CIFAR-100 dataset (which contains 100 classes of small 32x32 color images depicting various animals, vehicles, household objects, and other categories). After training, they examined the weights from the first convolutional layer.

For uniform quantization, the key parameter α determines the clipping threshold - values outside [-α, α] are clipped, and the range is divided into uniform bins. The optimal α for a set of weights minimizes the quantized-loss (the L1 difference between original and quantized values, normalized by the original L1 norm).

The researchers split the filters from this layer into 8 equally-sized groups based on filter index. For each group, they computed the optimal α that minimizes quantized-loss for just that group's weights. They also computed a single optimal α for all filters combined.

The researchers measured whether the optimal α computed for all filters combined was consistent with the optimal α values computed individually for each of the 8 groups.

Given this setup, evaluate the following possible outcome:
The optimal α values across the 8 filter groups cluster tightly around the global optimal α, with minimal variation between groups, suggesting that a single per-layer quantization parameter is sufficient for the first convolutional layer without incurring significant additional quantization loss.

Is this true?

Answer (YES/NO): NO